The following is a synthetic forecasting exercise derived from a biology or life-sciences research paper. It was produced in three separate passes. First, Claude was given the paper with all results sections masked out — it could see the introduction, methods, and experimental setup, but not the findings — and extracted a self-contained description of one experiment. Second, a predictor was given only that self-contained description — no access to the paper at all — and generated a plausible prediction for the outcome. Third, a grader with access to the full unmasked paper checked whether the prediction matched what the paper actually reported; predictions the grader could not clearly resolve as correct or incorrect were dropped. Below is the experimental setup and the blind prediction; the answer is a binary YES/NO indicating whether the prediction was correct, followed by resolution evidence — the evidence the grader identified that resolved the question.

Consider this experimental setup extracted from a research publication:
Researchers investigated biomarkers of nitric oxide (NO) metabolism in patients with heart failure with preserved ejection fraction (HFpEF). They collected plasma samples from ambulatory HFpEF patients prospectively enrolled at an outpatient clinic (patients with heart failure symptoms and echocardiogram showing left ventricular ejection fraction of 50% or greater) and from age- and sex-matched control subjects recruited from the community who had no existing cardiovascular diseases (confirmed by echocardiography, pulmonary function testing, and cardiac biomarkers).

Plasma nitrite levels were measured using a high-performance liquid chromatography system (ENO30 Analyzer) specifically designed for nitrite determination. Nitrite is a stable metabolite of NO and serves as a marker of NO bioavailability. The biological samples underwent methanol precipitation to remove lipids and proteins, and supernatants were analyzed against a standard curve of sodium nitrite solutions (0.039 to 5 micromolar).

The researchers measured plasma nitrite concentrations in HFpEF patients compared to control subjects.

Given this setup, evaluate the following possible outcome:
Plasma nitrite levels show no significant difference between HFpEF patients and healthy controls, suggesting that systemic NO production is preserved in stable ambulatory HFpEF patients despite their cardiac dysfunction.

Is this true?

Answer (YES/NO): YES